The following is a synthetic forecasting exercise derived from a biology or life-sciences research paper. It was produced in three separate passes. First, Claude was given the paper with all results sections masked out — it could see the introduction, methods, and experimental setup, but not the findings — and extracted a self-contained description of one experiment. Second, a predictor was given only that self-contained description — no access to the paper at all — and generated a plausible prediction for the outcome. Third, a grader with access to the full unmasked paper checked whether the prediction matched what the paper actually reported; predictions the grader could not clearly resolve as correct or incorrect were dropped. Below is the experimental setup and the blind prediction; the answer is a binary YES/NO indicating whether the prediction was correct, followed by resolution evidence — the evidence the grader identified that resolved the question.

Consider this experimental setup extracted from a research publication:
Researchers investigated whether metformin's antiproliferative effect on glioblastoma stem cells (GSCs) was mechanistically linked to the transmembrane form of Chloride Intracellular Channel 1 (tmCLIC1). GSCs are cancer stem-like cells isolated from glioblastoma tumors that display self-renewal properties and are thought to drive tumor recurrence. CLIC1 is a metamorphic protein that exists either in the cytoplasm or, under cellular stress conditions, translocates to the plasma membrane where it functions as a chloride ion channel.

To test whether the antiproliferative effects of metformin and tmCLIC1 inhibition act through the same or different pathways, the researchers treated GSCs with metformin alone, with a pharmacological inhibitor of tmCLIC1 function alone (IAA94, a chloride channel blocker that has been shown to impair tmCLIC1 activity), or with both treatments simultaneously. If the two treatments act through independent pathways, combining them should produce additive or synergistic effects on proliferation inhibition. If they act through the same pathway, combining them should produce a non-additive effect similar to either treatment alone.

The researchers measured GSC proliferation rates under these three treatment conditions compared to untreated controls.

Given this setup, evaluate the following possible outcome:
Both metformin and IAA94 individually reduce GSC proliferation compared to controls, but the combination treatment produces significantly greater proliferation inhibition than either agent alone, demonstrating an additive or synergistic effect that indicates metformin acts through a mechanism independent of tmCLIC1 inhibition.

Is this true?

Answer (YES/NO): NO